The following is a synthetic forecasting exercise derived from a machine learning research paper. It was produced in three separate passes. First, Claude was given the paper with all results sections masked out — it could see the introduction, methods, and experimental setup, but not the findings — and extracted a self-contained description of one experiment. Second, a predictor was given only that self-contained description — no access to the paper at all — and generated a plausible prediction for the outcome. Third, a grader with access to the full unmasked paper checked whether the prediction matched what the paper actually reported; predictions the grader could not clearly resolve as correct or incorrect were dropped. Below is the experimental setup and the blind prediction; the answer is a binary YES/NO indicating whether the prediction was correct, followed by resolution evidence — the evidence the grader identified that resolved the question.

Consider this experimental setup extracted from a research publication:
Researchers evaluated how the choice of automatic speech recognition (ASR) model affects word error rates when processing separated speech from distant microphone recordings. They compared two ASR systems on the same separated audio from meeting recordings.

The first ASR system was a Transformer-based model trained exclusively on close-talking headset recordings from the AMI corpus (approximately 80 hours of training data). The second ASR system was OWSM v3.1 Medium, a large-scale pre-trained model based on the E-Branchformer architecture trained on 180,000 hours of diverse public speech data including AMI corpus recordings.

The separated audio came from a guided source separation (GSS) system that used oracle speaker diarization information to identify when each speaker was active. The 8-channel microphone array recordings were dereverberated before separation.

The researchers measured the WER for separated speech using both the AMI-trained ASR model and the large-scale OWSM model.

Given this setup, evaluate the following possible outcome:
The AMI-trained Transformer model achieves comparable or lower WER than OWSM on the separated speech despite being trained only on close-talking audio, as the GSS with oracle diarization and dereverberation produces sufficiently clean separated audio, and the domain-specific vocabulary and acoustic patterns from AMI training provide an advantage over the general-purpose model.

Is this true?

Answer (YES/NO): NO